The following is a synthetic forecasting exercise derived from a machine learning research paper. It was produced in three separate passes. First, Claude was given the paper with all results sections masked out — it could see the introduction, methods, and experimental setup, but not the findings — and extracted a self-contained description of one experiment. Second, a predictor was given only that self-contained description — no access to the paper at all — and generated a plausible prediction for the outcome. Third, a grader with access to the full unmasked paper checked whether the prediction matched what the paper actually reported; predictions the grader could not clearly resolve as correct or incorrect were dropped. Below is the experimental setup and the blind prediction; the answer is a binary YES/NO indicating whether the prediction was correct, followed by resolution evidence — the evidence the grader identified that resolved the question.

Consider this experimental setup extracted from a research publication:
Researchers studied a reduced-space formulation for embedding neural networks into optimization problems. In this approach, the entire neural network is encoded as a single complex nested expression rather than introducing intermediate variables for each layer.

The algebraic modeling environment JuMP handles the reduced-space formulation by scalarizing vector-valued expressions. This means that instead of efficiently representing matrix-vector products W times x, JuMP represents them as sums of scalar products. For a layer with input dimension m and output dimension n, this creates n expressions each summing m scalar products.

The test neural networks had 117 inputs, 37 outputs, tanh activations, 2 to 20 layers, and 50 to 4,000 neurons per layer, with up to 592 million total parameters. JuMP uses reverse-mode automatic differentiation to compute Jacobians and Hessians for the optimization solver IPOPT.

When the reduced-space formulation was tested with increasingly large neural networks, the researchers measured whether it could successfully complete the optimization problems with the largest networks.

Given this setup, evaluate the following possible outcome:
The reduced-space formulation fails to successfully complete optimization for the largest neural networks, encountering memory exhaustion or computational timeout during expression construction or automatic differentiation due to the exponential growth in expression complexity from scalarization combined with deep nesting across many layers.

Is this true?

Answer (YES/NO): YES